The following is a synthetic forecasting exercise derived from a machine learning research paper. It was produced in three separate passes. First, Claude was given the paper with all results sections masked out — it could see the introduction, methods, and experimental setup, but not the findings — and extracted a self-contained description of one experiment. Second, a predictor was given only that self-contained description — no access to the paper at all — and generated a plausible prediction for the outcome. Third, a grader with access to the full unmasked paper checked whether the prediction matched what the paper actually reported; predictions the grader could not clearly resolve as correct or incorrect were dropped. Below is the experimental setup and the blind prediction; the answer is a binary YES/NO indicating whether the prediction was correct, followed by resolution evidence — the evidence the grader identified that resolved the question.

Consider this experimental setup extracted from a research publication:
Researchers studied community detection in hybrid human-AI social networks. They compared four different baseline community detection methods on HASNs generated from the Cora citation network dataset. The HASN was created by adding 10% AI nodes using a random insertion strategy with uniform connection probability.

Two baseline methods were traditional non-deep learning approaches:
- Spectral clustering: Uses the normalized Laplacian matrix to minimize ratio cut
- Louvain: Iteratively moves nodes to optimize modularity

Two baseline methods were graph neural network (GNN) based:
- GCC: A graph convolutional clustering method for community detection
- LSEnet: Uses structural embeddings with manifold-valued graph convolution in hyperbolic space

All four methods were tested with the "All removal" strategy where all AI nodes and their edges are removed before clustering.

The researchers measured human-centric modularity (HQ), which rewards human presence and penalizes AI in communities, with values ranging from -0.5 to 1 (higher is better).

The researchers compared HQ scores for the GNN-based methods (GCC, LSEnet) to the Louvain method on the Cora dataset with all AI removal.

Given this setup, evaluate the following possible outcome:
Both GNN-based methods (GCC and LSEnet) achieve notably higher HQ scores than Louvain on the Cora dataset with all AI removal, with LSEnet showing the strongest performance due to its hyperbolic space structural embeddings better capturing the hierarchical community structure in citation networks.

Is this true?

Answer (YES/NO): NO